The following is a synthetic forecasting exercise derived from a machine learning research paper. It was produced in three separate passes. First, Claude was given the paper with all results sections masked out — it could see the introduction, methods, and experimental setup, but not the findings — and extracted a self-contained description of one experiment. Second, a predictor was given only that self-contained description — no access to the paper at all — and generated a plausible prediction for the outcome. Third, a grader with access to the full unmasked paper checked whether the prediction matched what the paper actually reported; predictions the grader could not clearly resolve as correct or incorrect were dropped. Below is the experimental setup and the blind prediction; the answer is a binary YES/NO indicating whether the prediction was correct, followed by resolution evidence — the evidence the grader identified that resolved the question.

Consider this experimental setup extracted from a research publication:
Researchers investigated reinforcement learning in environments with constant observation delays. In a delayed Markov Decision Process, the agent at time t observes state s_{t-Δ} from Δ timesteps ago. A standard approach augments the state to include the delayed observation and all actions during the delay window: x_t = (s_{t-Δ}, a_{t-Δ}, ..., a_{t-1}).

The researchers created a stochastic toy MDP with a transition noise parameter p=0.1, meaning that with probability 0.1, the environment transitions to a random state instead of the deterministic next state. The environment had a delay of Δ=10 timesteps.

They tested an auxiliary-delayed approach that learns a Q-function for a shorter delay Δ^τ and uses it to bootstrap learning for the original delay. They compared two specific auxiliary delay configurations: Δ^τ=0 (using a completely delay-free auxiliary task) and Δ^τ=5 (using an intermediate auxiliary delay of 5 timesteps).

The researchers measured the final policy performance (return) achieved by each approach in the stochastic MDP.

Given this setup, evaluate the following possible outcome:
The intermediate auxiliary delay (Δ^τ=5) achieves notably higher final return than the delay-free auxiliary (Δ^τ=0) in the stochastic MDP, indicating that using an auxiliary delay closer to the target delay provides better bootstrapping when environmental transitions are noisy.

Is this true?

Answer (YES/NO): YES